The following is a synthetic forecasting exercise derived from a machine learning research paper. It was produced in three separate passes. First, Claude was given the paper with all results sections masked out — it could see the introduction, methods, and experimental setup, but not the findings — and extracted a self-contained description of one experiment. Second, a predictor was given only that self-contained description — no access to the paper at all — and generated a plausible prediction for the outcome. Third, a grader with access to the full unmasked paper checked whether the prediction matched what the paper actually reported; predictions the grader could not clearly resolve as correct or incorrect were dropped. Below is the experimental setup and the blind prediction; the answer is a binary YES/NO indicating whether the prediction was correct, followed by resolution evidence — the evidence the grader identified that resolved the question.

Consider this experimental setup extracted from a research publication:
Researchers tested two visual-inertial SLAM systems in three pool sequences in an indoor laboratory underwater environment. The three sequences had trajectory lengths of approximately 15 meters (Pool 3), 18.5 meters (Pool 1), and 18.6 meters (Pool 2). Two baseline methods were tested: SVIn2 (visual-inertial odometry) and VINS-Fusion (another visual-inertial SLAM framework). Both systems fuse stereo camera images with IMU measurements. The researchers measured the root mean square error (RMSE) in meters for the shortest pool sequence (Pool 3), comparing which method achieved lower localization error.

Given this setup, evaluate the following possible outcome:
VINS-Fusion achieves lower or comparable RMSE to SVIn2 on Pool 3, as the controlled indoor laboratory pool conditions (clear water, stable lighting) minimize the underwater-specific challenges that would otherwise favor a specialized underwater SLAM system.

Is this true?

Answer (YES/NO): YES